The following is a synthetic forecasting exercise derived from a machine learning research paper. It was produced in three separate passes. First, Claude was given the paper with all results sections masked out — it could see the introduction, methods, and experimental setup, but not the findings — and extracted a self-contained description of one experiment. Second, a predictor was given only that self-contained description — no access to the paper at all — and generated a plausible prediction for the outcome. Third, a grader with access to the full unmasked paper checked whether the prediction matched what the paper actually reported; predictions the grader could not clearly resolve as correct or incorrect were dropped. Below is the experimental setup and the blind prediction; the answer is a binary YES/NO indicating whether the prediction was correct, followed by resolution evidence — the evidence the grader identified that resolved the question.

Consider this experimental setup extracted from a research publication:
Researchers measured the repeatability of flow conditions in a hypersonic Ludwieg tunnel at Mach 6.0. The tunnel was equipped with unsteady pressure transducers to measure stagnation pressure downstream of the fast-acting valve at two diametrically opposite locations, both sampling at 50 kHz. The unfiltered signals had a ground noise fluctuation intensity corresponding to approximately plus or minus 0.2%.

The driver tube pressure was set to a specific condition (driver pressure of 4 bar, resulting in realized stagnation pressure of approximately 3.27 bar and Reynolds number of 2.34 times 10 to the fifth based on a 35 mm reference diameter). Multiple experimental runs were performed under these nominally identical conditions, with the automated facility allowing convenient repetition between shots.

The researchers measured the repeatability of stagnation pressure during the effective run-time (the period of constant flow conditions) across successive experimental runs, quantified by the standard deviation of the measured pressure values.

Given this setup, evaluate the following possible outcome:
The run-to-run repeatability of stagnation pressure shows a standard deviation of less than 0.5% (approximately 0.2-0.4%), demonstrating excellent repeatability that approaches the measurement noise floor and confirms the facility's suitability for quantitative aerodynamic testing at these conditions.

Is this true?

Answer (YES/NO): NO